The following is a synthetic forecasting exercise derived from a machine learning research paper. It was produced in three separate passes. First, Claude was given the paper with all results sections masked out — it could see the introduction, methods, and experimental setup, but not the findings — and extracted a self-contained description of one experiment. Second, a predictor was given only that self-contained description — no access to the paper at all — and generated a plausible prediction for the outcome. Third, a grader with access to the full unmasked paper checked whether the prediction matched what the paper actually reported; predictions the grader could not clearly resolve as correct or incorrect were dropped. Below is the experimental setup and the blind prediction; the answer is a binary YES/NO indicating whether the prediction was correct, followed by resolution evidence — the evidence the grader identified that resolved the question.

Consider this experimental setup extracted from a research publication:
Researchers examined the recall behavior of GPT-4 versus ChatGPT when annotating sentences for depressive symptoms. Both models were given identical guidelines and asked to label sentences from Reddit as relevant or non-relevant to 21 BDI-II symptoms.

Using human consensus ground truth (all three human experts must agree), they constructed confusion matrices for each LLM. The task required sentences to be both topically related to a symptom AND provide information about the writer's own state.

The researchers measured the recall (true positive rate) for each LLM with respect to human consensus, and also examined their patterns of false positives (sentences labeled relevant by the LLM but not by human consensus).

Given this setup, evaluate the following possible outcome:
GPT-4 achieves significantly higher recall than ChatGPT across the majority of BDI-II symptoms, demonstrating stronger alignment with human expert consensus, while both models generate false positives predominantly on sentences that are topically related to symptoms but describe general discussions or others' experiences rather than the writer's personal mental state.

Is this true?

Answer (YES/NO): NO